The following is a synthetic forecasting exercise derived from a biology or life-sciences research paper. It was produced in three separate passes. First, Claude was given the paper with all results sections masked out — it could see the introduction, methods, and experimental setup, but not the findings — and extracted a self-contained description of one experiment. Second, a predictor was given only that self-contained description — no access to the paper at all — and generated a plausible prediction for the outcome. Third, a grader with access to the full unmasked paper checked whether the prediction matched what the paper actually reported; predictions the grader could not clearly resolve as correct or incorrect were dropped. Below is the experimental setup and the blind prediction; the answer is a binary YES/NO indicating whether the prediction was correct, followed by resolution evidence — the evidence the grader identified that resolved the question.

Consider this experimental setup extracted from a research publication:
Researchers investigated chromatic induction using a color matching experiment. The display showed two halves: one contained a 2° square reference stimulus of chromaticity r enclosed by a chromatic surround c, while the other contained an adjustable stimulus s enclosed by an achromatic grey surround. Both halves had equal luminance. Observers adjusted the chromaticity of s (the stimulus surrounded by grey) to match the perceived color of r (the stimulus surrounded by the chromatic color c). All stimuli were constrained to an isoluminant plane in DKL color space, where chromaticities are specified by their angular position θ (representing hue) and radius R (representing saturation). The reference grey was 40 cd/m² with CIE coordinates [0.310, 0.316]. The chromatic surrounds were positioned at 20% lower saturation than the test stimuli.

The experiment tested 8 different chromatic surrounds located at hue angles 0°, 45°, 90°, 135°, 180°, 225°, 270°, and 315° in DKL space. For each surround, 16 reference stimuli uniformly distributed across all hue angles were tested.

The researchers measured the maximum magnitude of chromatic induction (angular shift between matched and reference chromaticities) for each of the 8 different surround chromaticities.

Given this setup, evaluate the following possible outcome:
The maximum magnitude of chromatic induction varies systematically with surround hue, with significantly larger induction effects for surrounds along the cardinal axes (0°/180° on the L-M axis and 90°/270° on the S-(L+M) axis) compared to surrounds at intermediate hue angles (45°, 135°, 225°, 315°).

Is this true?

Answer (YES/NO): NO